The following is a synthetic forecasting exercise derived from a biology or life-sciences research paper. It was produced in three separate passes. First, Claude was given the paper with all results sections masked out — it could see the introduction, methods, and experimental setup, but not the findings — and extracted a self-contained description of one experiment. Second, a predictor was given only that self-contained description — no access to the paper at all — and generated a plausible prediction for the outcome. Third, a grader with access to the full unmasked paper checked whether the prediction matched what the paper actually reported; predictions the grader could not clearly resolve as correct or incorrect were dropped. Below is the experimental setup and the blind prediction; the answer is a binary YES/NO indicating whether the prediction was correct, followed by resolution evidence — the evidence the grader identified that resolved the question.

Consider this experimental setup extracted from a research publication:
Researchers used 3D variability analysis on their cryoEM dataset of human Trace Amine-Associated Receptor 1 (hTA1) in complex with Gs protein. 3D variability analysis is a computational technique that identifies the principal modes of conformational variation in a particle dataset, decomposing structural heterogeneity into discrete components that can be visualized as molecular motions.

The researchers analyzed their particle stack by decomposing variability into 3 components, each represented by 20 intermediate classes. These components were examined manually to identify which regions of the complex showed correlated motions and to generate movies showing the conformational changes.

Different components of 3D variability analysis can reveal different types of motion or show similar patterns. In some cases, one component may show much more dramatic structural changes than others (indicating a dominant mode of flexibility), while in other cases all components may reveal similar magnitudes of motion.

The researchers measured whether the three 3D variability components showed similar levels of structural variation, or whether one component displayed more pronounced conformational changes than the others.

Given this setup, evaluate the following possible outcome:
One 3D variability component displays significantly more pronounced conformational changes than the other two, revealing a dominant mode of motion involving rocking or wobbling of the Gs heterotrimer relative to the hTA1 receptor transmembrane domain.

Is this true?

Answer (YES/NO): YES